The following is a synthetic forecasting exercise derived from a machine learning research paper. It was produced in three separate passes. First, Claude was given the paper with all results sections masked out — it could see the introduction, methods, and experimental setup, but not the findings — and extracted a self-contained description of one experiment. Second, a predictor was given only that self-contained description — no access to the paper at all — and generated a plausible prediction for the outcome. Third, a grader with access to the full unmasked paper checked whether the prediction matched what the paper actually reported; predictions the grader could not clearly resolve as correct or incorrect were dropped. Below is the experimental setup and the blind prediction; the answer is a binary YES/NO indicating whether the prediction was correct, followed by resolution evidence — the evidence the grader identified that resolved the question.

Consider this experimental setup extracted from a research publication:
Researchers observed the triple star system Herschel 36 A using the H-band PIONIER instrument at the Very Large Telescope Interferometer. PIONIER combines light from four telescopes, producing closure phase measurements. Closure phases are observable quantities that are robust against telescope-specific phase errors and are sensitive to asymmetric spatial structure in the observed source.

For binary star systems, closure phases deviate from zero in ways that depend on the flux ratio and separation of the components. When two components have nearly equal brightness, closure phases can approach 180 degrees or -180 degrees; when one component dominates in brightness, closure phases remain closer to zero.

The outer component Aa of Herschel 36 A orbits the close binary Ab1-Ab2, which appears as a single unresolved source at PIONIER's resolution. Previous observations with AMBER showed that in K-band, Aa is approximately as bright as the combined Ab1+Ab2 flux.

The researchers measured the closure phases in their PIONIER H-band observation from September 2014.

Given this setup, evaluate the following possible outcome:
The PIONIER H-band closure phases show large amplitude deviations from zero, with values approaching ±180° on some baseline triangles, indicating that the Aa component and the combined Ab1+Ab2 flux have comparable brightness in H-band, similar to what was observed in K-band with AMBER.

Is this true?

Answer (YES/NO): NO